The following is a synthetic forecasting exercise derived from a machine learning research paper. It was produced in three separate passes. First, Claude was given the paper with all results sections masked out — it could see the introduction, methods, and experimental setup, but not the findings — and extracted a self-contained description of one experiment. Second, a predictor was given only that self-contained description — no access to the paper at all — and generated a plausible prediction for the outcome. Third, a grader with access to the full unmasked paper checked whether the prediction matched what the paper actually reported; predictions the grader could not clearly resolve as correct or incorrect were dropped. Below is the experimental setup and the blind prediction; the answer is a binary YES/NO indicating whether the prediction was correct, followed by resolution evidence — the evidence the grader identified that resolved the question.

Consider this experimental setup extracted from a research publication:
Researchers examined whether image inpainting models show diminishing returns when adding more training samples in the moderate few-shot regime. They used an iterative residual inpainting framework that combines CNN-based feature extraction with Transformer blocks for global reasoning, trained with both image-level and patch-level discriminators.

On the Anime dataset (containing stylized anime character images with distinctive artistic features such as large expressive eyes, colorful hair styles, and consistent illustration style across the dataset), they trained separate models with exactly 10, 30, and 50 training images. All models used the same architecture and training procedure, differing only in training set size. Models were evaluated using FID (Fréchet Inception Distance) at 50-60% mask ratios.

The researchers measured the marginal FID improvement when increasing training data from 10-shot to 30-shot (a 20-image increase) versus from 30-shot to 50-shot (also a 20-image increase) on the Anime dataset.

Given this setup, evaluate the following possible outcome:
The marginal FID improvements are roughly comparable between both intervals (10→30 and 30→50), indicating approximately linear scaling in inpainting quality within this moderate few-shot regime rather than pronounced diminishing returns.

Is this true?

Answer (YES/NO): NO